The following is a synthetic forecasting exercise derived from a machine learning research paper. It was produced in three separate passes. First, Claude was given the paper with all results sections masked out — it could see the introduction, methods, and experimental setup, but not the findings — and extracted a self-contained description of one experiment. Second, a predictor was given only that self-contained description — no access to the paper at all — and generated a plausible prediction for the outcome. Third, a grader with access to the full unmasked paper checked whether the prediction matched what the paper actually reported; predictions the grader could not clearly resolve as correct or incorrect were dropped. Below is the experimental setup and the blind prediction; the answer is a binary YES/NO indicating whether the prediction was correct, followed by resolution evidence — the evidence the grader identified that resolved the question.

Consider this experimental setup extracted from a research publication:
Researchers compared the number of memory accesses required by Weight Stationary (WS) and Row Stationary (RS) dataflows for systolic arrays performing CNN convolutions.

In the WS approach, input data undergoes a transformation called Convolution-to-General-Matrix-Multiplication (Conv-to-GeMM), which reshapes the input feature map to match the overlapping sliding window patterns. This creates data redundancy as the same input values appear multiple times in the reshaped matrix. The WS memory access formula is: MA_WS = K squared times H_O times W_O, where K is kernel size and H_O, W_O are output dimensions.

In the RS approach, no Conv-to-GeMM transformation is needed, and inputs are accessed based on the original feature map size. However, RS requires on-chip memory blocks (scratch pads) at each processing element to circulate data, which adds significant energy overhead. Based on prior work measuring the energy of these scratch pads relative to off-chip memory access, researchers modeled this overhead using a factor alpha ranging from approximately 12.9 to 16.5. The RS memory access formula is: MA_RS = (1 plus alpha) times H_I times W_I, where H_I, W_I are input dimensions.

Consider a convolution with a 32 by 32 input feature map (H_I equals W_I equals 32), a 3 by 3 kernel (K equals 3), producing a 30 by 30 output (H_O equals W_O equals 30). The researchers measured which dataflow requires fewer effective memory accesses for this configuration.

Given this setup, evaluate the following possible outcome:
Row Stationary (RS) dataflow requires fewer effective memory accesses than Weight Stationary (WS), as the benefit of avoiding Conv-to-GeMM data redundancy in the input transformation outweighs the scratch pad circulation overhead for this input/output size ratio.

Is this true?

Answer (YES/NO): NO